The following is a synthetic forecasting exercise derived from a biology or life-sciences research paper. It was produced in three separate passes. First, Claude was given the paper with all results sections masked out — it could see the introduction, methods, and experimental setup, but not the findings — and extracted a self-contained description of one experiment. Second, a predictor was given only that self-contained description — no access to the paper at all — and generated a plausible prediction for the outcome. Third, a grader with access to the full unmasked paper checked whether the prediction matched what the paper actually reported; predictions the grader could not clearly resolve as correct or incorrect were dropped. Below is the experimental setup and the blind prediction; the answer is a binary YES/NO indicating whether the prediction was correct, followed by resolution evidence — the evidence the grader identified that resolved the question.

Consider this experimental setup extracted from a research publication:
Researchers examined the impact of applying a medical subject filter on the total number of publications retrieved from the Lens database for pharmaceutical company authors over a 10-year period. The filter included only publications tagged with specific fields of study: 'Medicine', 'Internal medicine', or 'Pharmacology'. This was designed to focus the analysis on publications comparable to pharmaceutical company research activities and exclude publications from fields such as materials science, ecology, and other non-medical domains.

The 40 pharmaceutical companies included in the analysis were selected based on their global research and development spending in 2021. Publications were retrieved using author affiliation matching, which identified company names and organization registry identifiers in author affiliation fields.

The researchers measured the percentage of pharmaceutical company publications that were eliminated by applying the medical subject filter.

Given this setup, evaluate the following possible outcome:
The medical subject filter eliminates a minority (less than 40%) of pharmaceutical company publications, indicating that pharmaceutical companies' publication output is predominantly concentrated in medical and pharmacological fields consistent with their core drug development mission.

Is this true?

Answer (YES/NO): YES